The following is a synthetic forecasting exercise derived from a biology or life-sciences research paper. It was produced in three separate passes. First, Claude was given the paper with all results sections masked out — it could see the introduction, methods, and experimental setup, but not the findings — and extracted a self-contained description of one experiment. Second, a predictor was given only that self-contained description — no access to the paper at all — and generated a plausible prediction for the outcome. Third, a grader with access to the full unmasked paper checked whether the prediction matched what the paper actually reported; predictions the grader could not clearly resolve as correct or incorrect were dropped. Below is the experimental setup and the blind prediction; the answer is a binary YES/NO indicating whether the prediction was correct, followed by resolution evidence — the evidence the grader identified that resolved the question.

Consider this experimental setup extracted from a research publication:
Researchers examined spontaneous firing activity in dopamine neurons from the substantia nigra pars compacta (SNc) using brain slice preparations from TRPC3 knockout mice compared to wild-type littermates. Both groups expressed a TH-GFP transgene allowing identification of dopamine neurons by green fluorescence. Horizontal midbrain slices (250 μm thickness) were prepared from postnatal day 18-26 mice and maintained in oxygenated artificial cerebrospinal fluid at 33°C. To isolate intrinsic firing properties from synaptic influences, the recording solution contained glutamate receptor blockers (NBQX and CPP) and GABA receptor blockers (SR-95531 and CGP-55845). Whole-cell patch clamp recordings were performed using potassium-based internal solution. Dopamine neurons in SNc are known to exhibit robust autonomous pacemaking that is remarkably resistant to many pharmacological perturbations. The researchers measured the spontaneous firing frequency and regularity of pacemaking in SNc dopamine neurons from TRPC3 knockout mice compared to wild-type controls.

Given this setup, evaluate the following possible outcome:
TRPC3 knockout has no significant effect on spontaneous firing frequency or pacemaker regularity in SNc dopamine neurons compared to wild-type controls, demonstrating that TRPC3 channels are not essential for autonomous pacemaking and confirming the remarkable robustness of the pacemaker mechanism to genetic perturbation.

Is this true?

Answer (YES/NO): YES